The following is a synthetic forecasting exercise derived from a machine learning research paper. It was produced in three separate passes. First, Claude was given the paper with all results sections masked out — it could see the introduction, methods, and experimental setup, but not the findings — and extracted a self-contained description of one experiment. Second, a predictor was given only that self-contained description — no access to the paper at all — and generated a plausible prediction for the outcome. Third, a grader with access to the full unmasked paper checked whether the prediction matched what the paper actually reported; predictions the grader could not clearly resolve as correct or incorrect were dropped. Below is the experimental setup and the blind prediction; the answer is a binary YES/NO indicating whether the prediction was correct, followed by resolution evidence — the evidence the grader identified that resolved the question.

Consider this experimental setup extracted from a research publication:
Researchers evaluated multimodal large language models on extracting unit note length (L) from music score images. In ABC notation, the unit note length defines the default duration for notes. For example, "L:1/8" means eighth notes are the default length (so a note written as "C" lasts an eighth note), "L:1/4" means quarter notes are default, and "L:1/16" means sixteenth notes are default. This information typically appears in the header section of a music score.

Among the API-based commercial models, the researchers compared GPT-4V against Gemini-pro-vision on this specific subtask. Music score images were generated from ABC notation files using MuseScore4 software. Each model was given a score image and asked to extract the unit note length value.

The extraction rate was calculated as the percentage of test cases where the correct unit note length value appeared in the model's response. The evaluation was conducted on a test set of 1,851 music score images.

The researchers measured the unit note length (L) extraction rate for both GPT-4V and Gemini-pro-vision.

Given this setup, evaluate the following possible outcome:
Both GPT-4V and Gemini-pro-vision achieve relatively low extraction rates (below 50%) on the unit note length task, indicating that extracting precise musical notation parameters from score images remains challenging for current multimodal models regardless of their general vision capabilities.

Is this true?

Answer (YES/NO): YES